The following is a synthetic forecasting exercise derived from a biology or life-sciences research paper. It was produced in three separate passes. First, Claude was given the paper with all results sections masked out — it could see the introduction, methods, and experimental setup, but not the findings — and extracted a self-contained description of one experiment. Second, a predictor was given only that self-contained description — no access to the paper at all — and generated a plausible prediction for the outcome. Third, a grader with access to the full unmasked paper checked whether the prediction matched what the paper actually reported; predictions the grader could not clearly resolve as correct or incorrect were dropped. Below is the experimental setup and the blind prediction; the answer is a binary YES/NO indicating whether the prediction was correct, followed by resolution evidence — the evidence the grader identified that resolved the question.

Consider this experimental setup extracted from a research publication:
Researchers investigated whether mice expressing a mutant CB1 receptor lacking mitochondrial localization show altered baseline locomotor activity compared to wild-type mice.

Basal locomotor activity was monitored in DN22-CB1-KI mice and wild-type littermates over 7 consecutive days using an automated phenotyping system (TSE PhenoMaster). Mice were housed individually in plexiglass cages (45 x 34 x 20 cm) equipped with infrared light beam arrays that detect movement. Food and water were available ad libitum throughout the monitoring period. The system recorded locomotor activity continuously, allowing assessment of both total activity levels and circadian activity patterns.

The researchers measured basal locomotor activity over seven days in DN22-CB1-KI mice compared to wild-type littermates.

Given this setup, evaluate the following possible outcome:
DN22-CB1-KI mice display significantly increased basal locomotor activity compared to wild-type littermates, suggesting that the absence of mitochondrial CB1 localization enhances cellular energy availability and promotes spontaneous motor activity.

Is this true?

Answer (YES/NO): NO